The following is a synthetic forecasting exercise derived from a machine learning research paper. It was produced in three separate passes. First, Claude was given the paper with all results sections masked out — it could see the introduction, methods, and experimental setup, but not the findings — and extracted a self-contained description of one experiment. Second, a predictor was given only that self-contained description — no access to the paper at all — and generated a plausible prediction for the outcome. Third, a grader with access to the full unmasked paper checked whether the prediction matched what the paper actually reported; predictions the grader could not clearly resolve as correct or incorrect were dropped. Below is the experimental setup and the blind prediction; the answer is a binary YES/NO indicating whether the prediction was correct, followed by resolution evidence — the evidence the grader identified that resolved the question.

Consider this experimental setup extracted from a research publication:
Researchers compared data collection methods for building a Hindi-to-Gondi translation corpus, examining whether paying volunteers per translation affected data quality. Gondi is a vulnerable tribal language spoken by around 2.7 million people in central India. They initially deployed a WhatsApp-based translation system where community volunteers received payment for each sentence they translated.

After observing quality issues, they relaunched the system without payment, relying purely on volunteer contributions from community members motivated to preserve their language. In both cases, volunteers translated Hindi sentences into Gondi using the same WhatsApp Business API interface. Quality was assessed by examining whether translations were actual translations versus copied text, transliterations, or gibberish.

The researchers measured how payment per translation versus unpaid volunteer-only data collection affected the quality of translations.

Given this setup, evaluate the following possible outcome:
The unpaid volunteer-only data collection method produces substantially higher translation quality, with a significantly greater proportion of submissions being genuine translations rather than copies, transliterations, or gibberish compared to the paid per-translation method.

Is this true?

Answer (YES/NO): YES